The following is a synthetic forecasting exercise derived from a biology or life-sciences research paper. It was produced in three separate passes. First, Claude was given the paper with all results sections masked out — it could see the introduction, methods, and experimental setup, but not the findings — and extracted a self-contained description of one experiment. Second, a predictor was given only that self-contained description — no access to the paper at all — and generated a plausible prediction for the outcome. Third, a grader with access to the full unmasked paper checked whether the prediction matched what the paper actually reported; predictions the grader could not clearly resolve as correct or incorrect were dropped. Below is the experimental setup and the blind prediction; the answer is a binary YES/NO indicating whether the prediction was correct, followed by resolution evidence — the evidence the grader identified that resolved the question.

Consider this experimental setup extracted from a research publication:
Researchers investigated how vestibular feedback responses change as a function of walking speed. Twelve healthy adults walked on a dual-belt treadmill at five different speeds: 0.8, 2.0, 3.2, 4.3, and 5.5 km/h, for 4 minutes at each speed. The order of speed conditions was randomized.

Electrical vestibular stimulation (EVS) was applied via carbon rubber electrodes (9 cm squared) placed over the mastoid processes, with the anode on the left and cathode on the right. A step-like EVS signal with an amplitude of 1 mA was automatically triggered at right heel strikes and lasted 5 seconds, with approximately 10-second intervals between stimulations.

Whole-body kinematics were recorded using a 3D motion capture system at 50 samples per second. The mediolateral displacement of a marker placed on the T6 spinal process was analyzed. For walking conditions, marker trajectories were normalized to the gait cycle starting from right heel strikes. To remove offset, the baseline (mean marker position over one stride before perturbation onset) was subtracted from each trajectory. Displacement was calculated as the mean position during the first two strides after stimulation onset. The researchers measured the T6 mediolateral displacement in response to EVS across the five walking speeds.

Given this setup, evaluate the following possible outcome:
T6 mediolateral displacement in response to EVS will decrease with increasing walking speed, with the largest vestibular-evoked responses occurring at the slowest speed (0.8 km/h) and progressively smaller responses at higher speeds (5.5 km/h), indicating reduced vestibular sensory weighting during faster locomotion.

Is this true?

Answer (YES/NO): NO